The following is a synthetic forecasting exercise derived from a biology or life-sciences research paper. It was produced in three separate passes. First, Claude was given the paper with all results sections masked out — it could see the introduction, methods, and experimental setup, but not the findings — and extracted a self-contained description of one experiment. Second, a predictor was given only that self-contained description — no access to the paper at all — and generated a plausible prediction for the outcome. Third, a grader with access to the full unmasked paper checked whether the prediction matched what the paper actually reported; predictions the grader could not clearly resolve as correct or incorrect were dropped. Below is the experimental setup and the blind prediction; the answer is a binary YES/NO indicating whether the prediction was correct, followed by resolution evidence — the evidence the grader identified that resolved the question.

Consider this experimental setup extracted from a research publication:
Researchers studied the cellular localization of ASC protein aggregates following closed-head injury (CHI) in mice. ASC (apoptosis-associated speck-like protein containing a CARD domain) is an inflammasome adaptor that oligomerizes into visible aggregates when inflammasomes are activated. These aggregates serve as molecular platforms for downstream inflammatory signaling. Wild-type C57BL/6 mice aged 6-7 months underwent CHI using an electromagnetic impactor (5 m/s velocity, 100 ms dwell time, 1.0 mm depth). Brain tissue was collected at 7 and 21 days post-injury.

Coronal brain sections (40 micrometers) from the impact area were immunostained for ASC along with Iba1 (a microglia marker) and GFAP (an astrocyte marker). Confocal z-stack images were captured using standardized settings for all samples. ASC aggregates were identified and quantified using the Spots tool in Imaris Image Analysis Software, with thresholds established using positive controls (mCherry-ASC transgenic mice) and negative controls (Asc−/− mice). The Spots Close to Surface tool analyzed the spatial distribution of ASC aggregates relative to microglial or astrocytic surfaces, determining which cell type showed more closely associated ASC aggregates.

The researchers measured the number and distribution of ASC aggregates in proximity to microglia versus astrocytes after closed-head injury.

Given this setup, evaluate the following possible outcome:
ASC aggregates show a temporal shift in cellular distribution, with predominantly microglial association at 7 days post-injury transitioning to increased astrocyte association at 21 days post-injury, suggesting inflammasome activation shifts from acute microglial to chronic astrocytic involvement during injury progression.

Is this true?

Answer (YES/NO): NO